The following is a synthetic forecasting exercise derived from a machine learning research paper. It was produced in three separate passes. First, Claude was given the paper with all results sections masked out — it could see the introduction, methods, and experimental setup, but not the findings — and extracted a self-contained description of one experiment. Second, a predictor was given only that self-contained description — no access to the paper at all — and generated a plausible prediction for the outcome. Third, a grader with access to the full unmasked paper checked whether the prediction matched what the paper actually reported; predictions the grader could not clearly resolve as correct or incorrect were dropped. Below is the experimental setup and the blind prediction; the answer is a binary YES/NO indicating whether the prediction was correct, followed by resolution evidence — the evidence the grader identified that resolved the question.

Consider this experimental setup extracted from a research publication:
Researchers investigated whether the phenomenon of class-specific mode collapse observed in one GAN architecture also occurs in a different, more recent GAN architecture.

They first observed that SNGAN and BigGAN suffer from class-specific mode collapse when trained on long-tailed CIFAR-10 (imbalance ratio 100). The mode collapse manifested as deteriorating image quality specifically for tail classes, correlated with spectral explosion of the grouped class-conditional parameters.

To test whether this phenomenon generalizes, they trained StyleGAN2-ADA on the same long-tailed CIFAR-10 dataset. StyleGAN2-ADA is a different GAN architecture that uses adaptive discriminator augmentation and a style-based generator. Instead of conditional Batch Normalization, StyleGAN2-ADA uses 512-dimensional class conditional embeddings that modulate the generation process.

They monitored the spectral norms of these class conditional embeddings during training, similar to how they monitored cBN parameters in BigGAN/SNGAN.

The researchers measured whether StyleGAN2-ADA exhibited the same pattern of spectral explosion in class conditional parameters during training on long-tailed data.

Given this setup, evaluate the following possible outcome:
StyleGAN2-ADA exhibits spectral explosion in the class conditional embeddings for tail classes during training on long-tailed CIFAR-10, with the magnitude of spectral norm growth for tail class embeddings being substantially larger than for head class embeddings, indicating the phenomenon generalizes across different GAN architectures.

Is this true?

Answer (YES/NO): YES